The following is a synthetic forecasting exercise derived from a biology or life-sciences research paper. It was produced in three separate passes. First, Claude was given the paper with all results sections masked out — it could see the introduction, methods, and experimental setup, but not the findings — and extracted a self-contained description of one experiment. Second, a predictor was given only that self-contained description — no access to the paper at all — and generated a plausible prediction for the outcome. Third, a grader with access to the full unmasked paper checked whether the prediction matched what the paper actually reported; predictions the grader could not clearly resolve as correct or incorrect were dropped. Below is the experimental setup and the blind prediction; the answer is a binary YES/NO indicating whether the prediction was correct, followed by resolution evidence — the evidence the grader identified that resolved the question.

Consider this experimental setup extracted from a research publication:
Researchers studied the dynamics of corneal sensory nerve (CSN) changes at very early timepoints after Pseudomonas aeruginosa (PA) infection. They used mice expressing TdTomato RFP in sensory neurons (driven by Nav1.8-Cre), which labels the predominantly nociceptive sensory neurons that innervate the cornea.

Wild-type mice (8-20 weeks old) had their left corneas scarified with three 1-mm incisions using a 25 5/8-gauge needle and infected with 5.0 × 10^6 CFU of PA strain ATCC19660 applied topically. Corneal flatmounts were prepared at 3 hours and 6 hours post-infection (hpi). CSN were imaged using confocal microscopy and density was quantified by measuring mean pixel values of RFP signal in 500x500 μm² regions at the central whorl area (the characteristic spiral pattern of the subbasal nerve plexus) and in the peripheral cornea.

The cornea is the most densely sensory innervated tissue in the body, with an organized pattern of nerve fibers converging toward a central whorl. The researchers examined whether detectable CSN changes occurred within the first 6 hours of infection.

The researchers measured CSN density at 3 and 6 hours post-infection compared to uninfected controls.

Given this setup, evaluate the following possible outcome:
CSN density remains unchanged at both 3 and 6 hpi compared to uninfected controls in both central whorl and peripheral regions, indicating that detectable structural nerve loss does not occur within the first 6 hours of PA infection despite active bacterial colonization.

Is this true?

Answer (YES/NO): NO